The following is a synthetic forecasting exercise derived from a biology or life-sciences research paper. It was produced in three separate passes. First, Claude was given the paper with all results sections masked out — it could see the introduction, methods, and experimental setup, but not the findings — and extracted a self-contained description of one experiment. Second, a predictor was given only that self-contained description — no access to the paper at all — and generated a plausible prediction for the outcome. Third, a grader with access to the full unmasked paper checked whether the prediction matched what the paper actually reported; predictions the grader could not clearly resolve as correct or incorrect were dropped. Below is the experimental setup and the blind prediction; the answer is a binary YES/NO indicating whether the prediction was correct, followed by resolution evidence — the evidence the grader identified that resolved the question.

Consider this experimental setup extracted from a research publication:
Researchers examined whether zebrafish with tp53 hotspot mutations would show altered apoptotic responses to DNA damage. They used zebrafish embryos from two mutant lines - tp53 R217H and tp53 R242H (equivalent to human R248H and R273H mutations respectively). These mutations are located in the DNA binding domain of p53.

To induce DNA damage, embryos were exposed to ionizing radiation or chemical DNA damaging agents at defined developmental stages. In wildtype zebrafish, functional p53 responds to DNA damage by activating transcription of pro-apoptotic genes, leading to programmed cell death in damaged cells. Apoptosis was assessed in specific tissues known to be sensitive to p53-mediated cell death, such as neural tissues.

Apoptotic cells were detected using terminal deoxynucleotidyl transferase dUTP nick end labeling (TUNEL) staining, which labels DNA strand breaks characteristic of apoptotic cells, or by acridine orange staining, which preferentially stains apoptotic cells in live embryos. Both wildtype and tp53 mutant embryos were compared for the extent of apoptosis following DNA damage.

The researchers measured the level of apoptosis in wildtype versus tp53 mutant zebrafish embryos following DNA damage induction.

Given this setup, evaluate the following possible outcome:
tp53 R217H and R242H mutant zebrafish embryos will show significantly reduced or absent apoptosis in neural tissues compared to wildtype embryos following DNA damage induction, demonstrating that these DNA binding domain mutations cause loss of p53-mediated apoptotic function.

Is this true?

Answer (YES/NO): YES